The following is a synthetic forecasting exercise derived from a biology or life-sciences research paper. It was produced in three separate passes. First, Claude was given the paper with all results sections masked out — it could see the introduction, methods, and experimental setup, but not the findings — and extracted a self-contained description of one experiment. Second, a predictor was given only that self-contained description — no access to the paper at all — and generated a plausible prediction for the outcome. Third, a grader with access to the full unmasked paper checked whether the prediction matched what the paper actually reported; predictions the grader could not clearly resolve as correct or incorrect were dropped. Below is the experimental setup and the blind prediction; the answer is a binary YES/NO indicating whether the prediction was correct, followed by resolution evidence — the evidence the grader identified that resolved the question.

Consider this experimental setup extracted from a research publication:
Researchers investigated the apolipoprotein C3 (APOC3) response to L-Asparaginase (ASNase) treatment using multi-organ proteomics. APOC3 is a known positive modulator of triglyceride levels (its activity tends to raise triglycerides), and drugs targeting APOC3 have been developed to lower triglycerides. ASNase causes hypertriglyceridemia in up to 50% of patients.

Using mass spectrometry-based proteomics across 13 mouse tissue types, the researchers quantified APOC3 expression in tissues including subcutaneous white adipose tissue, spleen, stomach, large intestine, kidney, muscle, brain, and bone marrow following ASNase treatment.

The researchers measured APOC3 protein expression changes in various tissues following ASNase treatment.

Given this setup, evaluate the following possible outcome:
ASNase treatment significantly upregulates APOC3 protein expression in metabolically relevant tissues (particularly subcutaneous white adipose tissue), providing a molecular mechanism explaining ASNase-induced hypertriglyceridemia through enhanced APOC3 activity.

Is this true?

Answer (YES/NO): NO